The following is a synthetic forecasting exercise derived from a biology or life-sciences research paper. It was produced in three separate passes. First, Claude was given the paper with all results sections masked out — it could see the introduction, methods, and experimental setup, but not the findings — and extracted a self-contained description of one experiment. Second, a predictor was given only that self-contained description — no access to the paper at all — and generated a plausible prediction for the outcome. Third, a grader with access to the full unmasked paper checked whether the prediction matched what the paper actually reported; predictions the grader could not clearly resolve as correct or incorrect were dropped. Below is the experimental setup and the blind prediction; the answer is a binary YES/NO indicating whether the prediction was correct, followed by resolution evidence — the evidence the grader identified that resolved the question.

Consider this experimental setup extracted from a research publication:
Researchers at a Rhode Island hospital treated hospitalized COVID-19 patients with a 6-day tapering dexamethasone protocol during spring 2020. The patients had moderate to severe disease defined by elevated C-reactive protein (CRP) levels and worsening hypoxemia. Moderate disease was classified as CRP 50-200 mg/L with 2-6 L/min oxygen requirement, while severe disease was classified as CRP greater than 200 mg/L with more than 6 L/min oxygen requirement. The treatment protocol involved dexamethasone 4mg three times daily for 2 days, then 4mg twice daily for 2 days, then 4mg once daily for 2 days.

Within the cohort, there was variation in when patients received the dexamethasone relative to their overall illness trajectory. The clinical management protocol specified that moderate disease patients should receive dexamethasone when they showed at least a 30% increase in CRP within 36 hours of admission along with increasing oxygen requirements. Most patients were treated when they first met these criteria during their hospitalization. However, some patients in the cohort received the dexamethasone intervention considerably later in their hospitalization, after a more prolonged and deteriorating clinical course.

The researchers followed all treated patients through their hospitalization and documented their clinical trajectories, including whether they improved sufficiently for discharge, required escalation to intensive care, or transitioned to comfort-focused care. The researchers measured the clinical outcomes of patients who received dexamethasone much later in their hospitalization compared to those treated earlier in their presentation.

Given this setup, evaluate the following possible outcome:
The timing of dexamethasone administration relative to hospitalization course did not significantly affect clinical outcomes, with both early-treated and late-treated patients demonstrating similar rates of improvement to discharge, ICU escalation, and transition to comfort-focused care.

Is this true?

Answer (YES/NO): NO